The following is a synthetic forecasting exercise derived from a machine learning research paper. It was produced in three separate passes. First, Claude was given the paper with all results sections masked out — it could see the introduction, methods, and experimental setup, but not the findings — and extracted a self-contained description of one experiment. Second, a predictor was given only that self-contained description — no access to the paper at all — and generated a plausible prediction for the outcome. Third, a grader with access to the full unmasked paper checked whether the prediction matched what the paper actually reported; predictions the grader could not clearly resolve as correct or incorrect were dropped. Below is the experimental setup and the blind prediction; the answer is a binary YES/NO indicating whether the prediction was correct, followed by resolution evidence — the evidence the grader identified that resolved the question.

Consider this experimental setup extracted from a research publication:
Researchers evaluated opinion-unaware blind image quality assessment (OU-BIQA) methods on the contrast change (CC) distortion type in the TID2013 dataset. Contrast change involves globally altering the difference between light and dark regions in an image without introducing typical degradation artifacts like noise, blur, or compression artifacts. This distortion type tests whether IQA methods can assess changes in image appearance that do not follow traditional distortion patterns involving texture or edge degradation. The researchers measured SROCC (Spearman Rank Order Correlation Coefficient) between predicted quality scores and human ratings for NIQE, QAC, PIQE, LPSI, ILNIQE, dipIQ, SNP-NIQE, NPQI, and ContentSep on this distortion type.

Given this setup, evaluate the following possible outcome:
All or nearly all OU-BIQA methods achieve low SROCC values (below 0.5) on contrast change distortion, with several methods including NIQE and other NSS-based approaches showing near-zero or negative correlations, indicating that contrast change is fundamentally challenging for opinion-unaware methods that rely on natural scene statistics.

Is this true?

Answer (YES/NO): YES